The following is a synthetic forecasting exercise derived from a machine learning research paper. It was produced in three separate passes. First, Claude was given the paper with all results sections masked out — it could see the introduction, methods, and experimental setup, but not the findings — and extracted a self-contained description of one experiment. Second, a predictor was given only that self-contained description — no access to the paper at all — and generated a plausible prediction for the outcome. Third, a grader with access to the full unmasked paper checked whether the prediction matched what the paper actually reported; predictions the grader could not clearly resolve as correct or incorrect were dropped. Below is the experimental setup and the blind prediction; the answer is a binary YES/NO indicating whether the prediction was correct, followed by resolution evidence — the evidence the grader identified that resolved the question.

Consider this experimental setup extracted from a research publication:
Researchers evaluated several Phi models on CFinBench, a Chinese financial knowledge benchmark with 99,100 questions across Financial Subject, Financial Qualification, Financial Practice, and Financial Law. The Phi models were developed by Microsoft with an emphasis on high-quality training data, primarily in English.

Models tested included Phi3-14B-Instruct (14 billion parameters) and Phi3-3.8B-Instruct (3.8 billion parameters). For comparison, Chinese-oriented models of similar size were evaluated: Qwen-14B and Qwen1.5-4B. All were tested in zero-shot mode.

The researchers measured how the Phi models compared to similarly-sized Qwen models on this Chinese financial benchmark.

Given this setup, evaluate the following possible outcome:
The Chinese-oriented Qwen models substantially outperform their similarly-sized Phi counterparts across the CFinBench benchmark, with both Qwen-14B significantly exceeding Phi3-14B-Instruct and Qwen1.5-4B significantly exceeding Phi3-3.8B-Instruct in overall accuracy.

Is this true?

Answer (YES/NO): NO